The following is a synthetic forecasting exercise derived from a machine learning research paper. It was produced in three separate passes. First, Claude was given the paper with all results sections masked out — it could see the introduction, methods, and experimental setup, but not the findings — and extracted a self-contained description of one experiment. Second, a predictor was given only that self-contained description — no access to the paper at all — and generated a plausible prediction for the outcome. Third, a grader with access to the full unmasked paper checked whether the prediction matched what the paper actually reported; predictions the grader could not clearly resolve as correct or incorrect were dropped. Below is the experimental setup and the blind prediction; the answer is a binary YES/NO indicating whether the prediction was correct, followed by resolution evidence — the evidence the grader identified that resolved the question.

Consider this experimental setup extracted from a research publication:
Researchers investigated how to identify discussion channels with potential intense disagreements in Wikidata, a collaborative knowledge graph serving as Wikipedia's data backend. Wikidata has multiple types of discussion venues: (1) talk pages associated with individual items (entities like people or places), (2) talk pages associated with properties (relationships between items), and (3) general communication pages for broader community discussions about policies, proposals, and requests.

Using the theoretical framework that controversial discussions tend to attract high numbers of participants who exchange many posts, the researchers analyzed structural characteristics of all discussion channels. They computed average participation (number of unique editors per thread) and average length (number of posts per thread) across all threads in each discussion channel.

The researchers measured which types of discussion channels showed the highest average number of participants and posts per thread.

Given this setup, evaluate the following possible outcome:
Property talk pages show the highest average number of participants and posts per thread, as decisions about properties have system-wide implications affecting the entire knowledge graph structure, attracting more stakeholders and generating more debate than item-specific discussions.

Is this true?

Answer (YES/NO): NO